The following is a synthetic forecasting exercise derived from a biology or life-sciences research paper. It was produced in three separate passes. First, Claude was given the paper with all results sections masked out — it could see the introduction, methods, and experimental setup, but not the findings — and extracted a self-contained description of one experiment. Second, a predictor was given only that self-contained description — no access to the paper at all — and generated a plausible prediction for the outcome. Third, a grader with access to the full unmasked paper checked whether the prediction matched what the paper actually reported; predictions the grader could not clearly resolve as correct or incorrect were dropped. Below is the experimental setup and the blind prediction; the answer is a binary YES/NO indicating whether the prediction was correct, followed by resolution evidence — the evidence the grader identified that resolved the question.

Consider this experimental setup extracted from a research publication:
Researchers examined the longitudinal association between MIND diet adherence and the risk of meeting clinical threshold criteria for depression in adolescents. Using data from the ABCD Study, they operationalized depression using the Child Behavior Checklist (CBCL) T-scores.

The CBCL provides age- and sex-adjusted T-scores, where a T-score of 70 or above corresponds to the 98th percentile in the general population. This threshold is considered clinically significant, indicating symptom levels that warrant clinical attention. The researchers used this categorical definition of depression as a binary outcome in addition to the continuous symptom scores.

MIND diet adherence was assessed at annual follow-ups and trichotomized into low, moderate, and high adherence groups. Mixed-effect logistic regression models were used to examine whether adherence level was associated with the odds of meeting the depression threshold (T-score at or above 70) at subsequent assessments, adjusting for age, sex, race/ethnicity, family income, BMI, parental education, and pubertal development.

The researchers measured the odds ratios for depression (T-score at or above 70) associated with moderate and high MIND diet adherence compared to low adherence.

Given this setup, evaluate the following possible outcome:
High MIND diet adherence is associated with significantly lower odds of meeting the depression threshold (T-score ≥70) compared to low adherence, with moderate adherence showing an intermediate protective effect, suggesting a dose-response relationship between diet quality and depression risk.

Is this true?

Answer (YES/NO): YES